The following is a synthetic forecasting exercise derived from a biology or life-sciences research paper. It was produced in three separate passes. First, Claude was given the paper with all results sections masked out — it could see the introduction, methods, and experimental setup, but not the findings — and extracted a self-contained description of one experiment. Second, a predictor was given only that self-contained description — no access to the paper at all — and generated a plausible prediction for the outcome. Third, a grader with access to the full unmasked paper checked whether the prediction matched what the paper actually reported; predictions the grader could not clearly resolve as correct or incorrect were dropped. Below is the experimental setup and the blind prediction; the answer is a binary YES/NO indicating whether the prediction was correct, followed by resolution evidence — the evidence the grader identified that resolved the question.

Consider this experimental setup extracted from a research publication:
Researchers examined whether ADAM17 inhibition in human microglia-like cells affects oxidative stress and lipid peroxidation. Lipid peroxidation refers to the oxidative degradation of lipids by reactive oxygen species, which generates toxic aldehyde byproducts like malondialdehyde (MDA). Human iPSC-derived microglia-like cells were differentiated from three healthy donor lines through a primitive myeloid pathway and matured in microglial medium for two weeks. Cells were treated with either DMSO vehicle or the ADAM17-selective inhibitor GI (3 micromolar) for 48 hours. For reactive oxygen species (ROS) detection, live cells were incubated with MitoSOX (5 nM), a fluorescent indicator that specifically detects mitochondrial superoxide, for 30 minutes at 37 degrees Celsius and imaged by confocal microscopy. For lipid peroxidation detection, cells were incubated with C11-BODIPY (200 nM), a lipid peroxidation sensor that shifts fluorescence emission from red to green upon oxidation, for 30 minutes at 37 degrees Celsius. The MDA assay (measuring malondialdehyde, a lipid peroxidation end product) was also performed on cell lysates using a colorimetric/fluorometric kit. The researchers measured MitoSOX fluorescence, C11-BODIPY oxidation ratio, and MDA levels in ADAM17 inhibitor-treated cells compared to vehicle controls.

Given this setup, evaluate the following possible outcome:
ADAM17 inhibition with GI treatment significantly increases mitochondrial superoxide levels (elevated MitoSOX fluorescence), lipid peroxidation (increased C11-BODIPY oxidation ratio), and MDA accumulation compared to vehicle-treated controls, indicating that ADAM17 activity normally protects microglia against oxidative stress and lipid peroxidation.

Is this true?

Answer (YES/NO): NO